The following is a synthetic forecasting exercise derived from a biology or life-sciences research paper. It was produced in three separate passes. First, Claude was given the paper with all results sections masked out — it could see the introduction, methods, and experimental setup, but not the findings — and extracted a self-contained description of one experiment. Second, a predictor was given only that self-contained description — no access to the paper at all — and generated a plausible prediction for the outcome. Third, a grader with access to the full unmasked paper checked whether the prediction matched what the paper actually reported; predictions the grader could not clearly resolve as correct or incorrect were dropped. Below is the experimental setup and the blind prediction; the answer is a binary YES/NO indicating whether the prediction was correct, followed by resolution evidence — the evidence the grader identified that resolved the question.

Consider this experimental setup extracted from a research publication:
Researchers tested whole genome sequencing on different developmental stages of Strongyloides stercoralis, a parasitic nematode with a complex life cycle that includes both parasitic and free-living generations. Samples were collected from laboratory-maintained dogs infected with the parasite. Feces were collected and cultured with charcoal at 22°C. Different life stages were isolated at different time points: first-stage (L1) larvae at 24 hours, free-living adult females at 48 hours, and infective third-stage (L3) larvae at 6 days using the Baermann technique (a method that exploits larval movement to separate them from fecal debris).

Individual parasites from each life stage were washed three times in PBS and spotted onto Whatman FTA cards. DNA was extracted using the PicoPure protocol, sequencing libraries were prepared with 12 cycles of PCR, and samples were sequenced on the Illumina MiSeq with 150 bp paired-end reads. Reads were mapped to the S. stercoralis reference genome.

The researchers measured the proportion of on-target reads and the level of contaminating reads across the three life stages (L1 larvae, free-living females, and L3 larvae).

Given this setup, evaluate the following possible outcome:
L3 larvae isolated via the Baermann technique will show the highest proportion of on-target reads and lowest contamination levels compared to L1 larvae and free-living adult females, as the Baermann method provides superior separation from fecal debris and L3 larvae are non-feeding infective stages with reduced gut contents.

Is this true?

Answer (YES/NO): NO